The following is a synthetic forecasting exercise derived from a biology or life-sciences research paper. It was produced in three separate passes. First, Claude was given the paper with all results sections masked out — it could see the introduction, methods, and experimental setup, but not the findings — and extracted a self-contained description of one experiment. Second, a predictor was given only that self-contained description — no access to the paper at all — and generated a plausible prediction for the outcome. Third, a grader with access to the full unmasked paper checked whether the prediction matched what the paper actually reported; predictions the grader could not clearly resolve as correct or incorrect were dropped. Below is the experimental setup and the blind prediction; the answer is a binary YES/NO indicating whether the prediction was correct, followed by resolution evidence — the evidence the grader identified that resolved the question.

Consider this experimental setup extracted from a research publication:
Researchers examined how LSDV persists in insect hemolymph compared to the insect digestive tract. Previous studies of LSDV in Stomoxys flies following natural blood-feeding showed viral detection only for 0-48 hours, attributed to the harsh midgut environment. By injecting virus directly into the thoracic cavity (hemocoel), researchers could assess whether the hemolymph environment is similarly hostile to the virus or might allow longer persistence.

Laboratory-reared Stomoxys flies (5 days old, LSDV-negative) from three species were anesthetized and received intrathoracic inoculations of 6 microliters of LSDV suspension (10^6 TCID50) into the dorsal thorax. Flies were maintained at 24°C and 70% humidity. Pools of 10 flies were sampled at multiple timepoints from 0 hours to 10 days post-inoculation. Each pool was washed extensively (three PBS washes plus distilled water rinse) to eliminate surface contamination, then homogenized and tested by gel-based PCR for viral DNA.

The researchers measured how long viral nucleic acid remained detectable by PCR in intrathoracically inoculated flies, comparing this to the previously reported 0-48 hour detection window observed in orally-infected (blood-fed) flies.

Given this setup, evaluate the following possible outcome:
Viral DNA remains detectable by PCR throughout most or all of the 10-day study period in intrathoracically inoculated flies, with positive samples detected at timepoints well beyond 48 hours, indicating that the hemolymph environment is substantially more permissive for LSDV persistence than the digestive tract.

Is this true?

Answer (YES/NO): YES